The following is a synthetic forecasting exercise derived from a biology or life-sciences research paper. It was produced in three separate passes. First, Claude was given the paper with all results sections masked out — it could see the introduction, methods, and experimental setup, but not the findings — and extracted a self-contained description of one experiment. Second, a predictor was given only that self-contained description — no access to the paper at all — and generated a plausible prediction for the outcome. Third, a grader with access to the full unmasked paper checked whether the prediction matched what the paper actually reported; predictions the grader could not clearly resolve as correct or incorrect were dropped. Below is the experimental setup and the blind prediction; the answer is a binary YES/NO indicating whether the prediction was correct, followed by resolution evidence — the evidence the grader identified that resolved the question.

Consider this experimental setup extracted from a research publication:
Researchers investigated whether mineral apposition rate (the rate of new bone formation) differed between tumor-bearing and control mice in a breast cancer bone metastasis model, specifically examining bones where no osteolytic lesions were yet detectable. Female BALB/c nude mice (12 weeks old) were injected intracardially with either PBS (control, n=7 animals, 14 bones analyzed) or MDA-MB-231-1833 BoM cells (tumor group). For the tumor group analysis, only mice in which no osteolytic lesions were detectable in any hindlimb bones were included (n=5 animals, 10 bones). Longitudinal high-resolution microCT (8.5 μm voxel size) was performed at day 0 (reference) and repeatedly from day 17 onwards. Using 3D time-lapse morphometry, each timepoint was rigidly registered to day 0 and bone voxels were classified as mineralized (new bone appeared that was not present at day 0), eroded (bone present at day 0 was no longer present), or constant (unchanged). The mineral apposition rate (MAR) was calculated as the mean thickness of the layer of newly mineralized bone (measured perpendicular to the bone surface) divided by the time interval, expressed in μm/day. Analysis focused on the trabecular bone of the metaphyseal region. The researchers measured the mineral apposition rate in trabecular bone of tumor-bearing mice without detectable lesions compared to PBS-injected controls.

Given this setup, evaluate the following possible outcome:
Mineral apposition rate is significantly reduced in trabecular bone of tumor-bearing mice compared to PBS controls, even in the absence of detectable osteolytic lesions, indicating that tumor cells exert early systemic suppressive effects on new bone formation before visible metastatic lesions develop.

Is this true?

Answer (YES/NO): NO